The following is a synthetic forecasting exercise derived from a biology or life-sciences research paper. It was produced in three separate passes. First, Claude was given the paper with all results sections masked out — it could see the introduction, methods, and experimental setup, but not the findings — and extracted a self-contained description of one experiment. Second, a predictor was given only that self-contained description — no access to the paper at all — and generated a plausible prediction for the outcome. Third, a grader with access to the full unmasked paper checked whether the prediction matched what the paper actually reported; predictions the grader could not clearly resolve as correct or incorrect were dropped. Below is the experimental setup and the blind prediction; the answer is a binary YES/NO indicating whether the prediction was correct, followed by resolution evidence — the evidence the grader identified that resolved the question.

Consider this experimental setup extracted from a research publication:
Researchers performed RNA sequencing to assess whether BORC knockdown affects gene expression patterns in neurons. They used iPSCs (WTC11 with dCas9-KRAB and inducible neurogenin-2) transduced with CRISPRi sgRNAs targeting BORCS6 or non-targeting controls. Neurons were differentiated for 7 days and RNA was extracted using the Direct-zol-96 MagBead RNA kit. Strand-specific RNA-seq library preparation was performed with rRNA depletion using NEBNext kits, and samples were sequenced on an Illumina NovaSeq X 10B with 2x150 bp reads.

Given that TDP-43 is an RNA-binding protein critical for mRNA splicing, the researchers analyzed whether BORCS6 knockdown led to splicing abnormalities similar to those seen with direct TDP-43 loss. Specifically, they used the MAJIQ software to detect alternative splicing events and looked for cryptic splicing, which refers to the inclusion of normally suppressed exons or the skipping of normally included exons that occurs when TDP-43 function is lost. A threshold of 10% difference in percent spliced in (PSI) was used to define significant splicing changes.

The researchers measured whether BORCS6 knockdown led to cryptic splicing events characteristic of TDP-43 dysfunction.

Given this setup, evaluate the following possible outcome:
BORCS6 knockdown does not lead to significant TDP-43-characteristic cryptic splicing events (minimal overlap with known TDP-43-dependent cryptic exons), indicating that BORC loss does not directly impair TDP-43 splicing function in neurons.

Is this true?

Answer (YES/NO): YES